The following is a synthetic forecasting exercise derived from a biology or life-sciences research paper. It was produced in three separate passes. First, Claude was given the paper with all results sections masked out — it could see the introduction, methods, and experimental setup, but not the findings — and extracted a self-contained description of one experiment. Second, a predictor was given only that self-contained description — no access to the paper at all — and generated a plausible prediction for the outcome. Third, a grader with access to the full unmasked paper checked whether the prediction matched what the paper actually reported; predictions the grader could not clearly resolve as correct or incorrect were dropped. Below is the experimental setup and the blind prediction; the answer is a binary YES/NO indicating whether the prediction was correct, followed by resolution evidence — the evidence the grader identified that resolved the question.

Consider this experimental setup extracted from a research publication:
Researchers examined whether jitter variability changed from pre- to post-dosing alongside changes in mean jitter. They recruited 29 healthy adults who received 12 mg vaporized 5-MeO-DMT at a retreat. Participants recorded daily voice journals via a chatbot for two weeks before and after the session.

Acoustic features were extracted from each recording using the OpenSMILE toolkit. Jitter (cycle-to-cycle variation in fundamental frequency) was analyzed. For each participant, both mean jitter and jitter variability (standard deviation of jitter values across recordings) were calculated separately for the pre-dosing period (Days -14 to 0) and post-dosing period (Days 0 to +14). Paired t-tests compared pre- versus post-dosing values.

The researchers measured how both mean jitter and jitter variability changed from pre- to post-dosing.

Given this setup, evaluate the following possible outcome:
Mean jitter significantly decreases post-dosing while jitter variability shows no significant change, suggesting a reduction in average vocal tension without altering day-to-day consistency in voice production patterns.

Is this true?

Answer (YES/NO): NO